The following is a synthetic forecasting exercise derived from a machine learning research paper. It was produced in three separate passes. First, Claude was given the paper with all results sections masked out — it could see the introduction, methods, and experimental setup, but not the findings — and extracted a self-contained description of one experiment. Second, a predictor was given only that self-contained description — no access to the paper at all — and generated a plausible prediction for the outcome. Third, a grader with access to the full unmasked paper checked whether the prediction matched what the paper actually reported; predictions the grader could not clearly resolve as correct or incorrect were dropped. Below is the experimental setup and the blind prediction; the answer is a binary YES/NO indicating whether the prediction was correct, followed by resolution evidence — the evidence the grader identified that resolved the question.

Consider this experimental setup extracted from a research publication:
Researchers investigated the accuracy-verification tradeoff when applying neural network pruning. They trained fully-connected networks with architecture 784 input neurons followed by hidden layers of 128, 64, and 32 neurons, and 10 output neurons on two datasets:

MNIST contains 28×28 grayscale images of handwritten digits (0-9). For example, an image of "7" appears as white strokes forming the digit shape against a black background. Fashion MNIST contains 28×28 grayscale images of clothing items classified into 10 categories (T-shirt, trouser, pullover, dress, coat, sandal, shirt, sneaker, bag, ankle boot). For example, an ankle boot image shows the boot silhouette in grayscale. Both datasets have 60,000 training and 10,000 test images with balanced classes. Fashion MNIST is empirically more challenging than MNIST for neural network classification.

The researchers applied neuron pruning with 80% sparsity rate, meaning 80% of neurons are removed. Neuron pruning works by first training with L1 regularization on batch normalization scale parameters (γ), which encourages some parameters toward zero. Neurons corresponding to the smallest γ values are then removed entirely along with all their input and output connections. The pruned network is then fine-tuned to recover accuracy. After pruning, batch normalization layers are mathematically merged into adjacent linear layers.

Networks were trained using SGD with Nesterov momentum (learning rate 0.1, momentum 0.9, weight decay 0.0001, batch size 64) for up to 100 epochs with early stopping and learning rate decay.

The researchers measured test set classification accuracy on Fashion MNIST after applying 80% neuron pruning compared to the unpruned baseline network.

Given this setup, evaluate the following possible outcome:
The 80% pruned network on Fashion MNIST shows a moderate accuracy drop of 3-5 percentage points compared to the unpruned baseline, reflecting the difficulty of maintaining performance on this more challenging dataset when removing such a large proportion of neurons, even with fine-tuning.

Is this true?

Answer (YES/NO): NO